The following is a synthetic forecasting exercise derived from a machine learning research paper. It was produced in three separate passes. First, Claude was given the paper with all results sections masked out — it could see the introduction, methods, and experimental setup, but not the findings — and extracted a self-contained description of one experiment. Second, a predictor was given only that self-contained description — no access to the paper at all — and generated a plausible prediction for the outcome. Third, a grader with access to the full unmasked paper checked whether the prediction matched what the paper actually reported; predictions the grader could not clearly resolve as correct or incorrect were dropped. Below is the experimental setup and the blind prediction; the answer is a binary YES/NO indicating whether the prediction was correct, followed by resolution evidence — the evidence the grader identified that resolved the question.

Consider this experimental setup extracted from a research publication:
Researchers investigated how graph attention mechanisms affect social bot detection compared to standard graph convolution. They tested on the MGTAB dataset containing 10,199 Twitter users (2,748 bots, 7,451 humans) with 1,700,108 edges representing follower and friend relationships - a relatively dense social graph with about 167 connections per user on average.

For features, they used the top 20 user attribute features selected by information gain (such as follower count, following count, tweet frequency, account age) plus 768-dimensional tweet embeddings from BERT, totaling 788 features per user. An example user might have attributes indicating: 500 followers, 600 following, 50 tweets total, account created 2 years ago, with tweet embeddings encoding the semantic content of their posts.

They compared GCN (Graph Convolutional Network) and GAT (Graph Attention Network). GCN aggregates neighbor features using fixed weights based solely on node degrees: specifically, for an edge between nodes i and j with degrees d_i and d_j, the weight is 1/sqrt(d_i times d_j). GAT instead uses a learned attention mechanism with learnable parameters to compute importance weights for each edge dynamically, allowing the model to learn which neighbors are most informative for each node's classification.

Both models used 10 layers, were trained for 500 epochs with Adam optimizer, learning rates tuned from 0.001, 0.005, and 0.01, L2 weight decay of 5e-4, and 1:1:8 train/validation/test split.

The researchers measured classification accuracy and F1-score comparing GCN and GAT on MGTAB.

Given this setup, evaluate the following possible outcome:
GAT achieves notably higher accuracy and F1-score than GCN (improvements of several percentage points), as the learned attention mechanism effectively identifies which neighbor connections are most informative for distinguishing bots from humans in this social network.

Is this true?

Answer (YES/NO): NO